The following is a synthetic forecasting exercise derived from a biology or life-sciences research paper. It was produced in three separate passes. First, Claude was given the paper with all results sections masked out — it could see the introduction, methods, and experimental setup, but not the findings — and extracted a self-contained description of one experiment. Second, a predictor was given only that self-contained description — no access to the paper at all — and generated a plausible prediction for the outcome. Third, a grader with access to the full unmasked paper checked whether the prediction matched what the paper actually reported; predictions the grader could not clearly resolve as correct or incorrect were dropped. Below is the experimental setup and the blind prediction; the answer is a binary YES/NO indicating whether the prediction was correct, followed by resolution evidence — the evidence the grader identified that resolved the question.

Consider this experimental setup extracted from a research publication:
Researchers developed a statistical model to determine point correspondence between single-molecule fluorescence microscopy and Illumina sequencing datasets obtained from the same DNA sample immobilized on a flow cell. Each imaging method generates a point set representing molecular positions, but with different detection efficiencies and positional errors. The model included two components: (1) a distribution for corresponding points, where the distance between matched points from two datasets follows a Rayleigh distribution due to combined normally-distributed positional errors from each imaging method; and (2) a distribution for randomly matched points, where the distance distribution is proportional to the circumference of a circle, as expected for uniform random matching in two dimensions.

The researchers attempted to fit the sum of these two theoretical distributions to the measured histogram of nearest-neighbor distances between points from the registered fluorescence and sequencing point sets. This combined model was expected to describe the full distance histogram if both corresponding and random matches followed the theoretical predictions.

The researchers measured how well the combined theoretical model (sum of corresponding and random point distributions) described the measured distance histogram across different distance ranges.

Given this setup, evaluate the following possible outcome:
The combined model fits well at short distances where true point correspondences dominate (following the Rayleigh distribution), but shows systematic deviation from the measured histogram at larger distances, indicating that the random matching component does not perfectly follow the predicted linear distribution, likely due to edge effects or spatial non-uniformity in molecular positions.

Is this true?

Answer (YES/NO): NO